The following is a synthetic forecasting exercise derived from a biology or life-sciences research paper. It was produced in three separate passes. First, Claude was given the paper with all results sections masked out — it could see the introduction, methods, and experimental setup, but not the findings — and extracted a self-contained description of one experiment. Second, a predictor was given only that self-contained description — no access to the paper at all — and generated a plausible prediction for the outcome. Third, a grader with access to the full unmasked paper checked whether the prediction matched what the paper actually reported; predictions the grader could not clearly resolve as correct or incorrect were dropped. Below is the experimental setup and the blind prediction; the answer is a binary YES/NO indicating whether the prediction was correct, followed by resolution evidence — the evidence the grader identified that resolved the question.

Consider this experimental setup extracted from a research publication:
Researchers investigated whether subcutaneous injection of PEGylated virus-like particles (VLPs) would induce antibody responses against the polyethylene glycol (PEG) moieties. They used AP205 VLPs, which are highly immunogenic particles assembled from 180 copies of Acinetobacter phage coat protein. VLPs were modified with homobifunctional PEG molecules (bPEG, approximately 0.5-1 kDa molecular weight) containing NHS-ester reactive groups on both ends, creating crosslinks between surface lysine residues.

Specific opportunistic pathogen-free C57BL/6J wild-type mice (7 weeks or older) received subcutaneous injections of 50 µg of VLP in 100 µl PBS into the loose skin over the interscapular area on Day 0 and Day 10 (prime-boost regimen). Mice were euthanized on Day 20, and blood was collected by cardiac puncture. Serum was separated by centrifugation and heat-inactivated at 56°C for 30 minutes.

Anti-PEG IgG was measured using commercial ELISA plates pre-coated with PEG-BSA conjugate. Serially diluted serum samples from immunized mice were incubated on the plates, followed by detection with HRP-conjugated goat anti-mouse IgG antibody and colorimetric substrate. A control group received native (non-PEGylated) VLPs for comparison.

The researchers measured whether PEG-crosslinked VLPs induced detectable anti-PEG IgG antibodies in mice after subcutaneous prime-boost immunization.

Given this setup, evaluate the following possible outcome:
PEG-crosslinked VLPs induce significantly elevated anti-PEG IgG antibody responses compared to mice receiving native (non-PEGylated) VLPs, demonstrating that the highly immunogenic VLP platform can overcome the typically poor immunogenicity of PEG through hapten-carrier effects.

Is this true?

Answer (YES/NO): YES